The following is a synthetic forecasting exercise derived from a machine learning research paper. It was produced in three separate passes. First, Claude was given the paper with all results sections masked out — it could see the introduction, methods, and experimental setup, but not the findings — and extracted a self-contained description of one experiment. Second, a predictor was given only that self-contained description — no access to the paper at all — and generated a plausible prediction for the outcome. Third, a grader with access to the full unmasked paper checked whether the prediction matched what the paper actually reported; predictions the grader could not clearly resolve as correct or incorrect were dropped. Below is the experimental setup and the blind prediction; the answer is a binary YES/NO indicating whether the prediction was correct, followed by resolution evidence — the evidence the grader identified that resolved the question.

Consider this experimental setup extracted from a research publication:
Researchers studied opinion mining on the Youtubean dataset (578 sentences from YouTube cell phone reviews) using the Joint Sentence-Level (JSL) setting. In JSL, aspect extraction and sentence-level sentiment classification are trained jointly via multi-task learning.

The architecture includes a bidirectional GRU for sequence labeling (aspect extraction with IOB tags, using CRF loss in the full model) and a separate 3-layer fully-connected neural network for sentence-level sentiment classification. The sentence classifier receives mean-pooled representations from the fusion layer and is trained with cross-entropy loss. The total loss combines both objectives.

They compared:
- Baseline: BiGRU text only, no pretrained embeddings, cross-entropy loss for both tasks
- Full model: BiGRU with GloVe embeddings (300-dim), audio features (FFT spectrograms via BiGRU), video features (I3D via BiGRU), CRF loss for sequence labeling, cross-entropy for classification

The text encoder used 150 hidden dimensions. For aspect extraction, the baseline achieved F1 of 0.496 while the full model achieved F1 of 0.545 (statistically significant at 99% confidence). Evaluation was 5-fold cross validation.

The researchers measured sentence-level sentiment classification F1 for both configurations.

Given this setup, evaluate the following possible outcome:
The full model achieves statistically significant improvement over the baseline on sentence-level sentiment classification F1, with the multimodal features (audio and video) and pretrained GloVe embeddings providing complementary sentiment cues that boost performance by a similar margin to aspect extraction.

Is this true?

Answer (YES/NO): NO